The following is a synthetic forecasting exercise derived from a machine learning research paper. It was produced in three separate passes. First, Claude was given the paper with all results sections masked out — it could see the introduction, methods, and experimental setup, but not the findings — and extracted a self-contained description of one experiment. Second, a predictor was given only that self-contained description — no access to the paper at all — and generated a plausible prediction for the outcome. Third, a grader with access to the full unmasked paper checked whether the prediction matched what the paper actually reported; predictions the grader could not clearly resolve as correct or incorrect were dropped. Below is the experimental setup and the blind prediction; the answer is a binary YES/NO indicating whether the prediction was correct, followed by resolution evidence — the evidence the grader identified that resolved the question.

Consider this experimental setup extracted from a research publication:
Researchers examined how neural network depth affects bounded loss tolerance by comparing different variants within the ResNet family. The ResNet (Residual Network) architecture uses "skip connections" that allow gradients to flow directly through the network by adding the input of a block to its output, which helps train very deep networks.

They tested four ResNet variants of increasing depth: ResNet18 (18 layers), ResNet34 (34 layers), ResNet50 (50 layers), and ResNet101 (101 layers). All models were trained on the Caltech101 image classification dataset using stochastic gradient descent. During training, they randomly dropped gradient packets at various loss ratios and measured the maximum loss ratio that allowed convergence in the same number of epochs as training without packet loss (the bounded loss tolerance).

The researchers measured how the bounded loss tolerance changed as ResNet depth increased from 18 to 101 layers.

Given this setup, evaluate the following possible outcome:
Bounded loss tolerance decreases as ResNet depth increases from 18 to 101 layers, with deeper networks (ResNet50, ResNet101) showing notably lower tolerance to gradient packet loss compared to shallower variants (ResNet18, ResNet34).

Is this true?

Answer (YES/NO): NO